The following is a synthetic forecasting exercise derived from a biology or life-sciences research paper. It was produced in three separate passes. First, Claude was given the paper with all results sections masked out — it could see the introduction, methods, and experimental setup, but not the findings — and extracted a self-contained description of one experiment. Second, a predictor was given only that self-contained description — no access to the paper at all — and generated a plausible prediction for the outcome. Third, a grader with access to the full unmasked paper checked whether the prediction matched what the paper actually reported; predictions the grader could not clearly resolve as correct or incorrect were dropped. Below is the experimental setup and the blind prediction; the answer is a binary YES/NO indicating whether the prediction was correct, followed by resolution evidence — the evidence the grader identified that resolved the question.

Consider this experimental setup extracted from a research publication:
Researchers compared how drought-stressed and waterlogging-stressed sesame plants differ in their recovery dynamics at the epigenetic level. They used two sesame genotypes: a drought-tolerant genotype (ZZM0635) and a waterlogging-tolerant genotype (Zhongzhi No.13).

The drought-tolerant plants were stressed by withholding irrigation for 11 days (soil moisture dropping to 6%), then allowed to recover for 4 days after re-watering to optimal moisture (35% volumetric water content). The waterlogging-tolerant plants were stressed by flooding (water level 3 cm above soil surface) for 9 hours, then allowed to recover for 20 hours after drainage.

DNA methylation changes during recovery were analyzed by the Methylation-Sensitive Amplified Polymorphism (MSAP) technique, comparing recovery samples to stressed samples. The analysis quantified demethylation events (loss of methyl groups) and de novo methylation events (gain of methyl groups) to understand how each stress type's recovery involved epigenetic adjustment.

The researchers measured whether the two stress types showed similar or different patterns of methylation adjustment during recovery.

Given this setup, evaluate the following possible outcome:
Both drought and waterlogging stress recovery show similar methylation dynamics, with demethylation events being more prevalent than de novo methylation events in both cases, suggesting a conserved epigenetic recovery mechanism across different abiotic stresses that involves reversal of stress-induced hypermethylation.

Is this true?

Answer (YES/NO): NO